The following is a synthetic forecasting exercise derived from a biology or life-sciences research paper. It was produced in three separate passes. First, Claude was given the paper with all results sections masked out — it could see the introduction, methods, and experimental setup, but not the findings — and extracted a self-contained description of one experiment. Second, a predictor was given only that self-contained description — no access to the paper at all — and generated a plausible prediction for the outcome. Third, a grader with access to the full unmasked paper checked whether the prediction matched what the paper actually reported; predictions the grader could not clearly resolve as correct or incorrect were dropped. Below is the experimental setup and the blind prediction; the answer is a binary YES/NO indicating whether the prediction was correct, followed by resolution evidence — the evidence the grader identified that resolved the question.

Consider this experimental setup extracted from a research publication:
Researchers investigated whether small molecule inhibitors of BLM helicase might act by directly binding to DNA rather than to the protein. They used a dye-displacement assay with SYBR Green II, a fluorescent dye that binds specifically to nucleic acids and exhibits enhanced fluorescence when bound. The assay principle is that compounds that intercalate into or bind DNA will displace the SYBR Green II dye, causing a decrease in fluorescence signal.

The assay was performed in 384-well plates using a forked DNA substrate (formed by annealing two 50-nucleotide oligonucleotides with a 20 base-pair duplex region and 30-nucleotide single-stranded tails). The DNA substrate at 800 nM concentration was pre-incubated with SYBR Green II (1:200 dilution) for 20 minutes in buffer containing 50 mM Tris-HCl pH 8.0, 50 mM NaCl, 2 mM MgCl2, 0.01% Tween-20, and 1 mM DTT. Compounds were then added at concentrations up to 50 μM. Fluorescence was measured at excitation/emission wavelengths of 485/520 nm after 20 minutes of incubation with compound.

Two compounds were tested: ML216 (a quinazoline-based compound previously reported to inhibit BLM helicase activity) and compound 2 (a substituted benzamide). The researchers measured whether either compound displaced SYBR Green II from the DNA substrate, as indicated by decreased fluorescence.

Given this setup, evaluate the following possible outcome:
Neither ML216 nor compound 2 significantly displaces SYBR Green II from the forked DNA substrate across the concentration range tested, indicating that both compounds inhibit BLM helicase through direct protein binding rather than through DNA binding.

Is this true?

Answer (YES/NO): NO